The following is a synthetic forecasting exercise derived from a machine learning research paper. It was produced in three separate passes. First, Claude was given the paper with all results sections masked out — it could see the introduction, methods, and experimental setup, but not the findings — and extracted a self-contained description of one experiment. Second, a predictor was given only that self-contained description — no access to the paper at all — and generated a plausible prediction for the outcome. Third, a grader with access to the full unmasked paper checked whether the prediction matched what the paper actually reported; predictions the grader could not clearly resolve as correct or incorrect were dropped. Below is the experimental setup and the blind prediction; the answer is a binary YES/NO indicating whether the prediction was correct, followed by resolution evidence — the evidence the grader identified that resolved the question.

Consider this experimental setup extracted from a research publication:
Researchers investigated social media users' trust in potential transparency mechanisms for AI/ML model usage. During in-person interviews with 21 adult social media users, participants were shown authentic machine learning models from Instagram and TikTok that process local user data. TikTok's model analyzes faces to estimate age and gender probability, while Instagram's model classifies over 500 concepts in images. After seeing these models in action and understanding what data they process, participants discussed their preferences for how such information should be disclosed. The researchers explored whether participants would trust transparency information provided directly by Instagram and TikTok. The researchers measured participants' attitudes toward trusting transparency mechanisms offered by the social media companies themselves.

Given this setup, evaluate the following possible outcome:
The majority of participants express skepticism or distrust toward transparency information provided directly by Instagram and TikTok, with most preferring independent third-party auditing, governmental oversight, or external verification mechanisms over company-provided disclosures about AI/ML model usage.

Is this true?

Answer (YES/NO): NO